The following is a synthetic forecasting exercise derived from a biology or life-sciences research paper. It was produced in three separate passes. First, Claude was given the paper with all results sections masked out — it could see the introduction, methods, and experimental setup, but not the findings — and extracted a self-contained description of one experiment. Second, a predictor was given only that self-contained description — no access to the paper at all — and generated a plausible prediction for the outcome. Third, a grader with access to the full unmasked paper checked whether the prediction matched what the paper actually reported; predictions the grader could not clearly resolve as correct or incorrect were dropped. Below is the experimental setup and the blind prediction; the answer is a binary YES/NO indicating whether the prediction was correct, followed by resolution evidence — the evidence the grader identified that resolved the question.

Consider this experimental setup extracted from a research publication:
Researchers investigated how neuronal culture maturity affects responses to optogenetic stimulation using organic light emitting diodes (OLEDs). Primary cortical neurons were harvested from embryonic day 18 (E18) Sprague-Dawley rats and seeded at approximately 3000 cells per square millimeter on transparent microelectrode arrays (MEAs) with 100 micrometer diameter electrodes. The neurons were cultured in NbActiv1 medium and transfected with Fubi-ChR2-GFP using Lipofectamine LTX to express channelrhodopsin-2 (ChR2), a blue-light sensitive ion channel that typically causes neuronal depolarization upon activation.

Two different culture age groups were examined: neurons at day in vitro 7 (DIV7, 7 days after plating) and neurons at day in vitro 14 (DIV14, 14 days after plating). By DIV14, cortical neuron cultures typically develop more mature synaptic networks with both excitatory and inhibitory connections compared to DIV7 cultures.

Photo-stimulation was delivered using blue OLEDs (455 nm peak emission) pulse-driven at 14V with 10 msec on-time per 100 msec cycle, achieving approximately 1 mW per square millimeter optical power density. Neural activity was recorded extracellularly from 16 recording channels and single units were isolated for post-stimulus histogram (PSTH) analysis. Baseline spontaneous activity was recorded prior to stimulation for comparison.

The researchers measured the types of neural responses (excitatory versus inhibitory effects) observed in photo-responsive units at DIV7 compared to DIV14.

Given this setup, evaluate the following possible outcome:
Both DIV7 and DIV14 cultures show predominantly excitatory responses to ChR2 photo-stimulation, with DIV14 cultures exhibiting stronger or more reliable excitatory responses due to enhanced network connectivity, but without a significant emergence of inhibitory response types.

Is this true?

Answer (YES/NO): NO